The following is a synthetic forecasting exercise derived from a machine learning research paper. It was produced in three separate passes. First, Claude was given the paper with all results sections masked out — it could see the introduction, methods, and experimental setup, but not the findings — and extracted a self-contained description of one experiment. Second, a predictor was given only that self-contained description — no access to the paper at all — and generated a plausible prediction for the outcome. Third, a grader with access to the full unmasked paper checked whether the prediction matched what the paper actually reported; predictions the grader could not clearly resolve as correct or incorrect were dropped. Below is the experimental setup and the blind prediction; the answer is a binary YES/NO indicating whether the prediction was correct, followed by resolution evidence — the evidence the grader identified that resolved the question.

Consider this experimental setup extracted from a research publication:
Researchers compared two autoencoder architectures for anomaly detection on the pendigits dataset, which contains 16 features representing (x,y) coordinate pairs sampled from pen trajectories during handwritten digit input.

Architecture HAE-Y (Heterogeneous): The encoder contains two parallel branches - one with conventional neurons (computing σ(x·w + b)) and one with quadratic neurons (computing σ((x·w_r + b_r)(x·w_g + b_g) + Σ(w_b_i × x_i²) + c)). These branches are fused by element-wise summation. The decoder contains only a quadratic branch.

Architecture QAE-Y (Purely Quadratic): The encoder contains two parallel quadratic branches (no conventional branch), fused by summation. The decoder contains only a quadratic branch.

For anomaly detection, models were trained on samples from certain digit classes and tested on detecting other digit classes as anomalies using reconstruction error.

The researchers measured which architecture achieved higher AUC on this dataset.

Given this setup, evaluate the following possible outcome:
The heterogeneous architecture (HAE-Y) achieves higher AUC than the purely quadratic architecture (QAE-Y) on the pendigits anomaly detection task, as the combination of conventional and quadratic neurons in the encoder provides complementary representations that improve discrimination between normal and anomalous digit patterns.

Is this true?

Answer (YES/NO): NO